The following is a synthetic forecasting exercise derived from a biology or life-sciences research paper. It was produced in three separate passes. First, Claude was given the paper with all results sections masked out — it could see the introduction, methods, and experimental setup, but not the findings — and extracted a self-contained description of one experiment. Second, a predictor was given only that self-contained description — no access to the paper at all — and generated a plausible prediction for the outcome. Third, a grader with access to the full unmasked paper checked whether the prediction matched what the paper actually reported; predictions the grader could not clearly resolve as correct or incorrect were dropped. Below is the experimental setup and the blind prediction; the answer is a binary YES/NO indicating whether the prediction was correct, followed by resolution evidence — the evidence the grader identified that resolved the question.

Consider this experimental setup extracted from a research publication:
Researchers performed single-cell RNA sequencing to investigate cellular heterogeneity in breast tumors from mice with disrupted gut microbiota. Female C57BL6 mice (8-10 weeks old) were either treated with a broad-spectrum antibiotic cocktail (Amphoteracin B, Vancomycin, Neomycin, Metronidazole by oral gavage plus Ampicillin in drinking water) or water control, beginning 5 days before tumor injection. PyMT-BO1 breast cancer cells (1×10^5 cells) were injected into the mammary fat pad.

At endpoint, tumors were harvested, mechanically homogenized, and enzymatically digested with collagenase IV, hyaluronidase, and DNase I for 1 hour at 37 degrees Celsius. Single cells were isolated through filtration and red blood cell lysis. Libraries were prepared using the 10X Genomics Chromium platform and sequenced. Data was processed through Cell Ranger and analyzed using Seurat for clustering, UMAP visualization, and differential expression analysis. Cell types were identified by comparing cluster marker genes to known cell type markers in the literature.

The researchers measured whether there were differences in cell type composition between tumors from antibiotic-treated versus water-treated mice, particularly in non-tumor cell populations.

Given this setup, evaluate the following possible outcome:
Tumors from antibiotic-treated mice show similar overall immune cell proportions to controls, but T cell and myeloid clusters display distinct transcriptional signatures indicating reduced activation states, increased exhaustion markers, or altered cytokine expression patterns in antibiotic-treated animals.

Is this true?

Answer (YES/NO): NO